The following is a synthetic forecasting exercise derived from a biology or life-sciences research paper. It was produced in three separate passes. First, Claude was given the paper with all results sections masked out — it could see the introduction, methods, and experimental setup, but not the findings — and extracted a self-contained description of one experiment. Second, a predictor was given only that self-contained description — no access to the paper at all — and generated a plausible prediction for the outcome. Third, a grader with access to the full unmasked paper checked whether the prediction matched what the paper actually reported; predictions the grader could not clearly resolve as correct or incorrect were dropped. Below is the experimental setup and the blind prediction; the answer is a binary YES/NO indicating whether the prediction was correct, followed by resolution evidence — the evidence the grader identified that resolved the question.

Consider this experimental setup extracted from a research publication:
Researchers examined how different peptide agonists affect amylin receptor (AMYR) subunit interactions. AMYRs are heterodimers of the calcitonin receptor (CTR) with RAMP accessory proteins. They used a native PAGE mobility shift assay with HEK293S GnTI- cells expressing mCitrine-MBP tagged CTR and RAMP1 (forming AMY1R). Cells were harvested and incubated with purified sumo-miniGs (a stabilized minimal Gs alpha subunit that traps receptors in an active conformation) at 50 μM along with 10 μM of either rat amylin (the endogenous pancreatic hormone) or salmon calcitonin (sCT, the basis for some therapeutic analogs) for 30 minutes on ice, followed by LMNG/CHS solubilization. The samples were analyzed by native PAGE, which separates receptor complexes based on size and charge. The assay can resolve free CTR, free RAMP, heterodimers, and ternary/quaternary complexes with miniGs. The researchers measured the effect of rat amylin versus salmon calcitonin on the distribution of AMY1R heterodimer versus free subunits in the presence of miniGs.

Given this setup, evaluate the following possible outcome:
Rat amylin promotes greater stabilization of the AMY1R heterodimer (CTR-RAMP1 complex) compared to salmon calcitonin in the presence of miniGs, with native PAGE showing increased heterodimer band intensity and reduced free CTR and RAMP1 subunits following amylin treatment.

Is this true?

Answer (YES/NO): YES